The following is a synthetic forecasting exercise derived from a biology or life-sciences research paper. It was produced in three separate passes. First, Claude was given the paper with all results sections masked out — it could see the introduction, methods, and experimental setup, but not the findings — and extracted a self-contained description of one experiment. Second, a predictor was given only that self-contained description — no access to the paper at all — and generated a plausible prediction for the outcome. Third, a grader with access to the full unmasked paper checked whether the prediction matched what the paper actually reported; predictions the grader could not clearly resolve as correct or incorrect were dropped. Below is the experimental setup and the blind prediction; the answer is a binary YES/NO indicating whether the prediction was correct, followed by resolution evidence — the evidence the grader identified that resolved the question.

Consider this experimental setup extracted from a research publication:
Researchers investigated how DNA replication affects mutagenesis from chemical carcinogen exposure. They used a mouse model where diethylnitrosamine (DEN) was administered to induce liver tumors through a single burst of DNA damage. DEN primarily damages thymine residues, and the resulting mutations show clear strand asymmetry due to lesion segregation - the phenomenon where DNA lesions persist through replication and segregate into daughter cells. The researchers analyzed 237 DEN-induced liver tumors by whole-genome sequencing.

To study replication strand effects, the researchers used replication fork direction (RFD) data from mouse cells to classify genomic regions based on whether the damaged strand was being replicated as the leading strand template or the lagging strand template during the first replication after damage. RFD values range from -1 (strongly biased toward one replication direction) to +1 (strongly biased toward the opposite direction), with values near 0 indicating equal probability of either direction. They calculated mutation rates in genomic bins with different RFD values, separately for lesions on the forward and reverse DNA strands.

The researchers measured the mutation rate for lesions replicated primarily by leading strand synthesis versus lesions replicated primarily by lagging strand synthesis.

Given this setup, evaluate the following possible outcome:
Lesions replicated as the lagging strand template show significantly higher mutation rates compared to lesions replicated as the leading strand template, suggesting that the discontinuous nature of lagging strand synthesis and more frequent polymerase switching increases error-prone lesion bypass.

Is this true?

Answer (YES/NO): NO